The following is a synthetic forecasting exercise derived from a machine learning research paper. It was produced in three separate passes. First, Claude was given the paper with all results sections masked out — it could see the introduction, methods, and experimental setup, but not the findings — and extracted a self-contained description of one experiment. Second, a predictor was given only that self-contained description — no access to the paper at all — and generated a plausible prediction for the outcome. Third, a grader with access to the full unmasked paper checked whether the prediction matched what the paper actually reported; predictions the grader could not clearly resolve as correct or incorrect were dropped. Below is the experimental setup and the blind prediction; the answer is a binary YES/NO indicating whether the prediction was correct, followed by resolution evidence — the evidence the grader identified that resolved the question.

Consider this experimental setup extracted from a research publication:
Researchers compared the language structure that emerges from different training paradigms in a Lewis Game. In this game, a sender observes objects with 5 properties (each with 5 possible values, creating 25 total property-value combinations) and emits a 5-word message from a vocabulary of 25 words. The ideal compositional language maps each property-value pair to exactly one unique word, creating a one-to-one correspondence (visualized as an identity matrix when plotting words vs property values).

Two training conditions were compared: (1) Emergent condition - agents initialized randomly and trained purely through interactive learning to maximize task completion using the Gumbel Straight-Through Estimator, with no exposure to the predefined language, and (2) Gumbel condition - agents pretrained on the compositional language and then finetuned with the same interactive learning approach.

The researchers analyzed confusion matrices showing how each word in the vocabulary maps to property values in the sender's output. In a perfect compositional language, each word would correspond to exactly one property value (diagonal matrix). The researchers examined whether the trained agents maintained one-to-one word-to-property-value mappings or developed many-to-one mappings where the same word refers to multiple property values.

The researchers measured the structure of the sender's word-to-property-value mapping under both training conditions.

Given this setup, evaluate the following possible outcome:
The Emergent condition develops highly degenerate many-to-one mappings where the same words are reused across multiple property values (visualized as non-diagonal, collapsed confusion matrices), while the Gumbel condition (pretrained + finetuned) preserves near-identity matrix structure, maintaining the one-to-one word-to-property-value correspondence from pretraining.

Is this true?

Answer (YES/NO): NO